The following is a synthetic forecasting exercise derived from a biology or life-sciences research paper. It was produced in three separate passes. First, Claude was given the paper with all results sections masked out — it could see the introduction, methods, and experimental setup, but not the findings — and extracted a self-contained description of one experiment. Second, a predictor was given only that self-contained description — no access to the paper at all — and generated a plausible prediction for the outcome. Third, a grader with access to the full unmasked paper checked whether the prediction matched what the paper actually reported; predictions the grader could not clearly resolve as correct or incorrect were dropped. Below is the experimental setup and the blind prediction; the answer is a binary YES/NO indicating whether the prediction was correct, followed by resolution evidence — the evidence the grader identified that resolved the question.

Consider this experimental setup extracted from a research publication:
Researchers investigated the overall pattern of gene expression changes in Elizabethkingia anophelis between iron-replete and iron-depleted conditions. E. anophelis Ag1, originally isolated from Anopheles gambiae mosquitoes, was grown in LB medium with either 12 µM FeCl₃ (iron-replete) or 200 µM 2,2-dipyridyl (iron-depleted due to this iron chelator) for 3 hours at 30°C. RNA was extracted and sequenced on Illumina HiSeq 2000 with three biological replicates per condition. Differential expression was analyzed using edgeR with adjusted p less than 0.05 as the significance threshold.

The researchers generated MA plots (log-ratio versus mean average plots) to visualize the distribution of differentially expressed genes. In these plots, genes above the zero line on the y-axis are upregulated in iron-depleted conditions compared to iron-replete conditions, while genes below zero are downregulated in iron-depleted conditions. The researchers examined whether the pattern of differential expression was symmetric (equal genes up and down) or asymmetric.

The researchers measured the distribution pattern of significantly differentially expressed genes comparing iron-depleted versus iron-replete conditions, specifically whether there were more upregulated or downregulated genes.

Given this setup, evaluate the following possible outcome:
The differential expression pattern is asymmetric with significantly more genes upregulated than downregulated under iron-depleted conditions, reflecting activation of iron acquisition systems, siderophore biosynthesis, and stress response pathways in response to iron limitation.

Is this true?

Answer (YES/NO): YES